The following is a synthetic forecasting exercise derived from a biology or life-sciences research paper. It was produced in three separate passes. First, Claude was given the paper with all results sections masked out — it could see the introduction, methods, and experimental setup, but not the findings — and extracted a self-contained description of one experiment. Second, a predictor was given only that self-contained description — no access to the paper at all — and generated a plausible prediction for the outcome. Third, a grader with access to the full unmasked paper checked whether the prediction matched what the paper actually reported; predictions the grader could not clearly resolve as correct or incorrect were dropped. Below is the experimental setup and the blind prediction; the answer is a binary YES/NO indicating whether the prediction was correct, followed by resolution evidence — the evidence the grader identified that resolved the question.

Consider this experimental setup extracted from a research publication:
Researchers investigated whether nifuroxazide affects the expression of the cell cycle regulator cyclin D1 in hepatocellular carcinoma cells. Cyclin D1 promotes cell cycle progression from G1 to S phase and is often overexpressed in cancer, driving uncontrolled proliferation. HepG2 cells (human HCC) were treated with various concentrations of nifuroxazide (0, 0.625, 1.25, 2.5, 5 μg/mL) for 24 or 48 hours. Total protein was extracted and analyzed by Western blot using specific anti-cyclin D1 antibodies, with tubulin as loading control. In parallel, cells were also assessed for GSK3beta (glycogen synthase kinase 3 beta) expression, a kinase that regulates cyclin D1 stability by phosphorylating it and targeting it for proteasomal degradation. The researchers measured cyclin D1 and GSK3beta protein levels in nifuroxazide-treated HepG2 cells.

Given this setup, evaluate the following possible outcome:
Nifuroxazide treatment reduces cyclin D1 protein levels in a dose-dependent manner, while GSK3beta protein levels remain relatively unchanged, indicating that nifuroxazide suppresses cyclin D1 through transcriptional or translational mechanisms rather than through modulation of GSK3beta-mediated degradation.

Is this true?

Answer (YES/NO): NO